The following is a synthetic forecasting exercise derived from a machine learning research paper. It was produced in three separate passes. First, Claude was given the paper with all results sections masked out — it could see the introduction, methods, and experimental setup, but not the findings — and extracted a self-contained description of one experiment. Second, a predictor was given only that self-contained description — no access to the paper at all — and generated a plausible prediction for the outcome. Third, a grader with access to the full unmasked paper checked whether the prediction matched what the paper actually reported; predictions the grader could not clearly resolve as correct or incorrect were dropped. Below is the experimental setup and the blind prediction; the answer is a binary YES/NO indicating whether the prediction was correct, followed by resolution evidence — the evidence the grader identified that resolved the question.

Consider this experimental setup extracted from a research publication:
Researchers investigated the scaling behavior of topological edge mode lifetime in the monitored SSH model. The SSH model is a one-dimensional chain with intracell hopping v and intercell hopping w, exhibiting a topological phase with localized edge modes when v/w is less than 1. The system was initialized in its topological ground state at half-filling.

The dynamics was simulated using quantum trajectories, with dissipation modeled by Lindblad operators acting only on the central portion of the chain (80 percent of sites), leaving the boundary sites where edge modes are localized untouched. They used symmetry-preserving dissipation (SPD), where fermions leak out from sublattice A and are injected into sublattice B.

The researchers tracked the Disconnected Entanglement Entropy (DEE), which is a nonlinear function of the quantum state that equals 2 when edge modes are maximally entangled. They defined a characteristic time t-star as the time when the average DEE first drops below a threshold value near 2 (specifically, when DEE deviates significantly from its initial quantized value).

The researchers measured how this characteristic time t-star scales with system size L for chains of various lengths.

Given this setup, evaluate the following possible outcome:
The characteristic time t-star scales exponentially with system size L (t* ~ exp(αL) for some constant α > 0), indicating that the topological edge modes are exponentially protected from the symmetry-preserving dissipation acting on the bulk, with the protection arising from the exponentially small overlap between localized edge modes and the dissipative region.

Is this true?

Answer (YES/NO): NO